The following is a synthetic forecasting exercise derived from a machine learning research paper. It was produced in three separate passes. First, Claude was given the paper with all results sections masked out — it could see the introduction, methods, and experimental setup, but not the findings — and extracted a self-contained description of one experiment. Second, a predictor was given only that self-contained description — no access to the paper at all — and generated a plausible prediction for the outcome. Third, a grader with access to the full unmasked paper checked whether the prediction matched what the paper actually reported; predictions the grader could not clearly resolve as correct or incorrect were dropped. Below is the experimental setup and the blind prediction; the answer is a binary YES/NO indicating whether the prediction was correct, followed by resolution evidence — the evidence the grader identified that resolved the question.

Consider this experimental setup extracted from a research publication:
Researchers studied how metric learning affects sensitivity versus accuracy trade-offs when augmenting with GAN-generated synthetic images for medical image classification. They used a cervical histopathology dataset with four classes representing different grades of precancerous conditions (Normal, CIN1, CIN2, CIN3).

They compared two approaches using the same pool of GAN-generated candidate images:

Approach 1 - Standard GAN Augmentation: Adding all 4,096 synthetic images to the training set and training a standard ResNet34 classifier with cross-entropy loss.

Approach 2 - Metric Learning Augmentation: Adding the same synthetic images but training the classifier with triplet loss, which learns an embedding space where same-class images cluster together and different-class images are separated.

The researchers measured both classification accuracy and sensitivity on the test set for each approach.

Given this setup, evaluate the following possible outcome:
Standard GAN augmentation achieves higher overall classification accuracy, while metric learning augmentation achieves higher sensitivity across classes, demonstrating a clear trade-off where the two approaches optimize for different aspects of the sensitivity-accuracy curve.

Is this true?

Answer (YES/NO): NO